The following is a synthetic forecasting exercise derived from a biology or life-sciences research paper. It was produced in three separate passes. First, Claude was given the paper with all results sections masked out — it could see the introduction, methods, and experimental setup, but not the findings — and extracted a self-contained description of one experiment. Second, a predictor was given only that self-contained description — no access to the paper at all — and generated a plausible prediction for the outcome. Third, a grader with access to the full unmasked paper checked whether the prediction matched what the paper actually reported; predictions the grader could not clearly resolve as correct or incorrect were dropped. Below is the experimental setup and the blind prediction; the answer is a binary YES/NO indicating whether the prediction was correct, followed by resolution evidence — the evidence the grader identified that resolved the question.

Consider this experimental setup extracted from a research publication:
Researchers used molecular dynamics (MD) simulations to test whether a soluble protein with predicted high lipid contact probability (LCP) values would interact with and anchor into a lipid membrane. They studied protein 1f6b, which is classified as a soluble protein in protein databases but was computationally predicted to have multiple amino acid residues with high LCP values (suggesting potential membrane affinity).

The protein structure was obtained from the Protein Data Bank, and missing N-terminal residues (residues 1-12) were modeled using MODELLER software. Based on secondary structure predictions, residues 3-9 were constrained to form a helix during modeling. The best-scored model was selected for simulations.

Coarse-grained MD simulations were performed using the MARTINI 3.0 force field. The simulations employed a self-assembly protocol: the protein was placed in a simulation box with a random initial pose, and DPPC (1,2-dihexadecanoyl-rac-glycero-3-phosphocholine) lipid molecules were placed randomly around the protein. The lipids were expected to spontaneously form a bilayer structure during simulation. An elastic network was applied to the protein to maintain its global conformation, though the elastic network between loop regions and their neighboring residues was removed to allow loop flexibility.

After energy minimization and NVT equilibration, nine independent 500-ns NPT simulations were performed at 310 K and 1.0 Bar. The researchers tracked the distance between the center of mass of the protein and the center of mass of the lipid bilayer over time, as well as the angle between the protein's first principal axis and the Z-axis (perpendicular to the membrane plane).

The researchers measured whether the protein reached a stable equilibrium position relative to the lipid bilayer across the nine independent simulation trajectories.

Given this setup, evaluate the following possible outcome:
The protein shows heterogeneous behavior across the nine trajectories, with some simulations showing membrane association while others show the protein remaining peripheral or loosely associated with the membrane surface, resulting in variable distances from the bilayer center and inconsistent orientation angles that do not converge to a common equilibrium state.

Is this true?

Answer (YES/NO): NO